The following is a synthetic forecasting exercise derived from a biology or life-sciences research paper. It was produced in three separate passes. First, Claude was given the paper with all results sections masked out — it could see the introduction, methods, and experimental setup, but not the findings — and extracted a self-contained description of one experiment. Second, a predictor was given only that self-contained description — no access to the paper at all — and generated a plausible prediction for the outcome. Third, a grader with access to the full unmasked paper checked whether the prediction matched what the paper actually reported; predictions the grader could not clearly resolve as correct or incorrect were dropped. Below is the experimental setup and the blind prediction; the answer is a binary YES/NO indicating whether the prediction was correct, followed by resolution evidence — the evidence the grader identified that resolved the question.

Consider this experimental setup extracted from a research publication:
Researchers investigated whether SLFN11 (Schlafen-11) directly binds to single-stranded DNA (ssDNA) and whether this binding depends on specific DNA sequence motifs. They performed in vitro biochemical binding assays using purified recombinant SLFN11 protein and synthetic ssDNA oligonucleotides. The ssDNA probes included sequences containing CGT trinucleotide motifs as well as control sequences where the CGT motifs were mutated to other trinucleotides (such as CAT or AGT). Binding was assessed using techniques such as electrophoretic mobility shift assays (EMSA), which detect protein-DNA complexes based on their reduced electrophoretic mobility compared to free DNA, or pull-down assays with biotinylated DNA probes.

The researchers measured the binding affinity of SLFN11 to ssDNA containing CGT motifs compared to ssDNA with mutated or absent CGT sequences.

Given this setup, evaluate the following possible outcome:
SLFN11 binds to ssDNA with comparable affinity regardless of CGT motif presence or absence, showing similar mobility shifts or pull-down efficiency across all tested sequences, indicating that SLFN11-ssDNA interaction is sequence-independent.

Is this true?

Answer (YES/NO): NO